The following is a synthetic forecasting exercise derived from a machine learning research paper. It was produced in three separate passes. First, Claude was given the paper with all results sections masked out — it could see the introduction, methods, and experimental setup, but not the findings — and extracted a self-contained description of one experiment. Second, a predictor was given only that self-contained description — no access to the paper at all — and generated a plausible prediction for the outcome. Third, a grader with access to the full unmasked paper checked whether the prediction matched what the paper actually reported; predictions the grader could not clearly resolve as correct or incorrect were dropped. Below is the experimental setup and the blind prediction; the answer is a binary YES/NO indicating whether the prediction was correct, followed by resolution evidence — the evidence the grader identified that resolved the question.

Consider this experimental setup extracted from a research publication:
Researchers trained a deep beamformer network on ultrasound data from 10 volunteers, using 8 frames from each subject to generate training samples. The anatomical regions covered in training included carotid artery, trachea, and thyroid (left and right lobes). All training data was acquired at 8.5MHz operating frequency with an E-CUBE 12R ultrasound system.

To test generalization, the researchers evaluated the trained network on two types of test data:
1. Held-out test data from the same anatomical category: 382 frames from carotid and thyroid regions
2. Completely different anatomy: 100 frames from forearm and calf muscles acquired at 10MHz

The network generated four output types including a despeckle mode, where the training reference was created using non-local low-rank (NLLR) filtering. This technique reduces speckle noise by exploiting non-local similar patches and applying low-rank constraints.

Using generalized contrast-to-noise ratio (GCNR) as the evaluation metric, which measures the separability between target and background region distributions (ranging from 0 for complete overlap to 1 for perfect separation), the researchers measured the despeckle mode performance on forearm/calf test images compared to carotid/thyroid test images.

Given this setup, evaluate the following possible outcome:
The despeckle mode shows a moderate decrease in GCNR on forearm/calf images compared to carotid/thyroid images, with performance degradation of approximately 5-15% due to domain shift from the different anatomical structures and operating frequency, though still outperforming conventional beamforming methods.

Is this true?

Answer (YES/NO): NO